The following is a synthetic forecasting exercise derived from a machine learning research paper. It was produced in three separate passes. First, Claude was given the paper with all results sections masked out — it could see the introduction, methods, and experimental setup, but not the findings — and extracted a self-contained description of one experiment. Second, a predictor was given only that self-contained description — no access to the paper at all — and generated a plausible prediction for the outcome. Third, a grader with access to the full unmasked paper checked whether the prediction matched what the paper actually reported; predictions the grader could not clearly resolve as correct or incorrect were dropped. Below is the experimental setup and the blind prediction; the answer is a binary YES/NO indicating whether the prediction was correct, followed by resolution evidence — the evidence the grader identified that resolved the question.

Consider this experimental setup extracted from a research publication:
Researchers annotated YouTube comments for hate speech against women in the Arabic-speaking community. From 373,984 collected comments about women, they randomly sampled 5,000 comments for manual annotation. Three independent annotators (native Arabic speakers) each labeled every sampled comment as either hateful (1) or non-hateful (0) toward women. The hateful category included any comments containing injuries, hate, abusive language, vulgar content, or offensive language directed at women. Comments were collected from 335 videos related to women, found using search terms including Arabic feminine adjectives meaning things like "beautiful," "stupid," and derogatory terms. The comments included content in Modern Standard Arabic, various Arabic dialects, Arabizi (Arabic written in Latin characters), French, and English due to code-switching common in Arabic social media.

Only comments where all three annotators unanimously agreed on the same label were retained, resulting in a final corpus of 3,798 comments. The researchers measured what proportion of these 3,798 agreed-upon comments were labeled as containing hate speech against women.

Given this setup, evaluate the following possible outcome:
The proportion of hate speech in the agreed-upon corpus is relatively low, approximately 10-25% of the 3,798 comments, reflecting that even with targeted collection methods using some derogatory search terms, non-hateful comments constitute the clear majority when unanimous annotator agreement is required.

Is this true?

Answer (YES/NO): YES